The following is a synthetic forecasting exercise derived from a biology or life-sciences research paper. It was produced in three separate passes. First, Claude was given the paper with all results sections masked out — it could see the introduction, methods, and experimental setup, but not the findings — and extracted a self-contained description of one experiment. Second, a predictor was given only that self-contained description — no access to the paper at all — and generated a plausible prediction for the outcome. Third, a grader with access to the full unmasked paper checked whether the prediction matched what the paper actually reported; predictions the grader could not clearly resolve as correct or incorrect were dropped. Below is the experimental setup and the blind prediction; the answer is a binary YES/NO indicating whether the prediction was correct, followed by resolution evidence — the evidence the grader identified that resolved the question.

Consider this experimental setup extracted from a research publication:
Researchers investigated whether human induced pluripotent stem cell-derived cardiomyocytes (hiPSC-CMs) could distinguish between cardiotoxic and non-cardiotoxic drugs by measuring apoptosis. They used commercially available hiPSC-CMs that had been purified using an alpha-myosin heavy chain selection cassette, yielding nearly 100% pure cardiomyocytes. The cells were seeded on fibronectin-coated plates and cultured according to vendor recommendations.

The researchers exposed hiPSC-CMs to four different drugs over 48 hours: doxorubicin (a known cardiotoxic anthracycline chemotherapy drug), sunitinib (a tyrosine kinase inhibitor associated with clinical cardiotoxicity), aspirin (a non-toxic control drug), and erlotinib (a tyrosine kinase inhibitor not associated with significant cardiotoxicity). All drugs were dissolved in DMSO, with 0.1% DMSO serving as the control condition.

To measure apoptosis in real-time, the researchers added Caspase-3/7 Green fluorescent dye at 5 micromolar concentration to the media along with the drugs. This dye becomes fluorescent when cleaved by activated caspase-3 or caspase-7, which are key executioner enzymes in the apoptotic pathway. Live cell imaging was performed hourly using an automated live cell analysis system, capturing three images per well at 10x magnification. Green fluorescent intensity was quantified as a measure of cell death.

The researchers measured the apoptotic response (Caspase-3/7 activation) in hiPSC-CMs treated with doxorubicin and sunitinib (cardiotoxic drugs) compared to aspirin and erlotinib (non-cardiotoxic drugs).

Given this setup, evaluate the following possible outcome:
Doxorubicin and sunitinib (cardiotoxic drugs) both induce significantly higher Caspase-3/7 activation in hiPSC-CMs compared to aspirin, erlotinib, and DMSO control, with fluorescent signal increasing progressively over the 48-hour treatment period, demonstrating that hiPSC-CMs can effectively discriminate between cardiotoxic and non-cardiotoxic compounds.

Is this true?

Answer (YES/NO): NO